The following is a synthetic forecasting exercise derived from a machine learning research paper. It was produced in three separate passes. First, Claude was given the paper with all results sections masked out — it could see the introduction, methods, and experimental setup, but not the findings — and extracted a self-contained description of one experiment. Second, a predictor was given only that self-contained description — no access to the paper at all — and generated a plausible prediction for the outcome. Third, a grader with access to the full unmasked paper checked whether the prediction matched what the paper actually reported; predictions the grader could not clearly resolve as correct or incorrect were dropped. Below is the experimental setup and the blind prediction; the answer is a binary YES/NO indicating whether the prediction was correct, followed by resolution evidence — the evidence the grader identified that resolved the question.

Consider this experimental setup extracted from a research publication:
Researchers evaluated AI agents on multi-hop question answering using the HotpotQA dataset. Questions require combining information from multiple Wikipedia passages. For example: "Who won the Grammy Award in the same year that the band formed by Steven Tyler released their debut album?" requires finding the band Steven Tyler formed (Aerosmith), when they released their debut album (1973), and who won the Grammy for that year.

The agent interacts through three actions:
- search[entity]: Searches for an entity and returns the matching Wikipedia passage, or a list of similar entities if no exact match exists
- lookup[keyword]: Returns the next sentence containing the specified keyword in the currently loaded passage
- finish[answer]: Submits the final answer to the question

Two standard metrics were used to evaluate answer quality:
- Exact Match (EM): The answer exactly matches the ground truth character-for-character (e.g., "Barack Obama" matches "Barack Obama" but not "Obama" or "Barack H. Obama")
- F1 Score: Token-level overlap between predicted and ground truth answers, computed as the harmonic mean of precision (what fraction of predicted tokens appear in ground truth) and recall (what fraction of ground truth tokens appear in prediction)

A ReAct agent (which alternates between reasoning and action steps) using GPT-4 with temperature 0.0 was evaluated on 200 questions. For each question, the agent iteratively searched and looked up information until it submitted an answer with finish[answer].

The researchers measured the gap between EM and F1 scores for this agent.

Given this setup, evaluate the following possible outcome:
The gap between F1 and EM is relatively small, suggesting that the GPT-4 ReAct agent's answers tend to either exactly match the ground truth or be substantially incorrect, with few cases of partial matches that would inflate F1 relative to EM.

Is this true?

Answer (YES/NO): NO